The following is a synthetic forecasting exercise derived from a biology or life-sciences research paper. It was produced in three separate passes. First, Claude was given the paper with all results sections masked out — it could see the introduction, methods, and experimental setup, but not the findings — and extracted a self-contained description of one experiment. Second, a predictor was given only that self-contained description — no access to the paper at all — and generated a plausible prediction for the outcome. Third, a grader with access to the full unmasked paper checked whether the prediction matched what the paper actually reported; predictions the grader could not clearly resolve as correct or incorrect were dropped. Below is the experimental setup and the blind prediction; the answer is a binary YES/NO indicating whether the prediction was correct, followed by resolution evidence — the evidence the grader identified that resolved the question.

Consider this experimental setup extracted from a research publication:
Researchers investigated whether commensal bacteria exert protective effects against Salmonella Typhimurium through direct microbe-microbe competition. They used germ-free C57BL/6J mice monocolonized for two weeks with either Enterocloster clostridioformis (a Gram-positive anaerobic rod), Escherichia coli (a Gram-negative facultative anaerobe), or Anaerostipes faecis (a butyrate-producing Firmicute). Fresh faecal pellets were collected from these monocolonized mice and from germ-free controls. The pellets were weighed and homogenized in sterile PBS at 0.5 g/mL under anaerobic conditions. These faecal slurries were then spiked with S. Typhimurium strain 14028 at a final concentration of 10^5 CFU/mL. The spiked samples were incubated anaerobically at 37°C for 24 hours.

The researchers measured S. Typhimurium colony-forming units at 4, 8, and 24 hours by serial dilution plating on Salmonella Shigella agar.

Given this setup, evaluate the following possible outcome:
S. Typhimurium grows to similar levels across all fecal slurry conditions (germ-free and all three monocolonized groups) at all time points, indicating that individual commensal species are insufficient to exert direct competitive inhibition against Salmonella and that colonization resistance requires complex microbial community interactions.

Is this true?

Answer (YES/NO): NO